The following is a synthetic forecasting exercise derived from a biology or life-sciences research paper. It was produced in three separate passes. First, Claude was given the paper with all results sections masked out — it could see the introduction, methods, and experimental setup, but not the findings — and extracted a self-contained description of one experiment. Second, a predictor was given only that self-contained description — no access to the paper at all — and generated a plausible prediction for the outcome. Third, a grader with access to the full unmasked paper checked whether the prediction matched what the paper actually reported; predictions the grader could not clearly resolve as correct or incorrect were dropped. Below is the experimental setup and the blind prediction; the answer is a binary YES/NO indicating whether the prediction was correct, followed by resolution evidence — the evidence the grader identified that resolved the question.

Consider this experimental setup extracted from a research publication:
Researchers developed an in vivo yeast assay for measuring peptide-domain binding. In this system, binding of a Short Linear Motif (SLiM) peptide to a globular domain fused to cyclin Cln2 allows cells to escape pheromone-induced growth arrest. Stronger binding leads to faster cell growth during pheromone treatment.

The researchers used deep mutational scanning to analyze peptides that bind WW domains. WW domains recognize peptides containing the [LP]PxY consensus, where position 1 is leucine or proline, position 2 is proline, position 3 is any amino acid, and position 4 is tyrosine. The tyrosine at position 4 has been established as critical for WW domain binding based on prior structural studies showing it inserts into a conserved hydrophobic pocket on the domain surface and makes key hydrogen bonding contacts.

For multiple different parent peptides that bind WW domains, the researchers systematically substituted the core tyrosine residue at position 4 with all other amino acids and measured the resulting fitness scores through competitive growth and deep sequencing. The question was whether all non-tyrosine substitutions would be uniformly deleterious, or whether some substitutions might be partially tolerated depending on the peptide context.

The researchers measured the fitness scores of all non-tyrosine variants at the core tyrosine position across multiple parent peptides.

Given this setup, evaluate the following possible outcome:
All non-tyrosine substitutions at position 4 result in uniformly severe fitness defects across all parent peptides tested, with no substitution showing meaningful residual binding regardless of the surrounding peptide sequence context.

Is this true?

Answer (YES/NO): YES